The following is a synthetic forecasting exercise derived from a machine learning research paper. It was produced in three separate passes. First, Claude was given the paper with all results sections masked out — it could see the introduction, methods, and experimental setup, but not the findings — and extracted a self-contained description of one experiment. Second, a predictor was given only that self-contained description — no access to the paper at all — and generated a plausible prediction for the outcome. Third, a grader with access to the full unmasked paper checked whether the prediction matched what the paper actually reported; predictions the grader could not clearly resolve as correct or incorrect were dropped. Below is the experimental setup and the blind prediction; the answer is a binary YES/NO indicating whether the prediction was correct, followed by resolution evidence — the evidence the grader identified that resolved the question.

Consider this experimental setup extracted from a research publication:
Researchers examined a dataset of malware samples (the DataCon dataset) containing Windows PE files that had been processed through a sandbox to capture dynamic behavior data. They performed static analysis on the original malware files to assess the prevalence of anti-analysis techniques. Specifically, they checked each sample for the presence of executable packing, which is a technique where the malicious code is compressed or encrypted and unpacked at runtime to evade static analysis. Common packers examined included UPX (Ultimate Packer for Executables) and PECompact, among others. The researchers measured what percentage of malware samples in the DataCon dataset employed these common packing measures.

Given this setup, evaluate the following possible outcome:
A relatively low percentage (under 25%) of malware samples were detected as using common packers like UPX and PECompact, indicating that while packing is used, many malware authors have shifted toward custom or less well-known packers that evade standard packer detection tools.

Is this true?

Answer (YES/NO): YES